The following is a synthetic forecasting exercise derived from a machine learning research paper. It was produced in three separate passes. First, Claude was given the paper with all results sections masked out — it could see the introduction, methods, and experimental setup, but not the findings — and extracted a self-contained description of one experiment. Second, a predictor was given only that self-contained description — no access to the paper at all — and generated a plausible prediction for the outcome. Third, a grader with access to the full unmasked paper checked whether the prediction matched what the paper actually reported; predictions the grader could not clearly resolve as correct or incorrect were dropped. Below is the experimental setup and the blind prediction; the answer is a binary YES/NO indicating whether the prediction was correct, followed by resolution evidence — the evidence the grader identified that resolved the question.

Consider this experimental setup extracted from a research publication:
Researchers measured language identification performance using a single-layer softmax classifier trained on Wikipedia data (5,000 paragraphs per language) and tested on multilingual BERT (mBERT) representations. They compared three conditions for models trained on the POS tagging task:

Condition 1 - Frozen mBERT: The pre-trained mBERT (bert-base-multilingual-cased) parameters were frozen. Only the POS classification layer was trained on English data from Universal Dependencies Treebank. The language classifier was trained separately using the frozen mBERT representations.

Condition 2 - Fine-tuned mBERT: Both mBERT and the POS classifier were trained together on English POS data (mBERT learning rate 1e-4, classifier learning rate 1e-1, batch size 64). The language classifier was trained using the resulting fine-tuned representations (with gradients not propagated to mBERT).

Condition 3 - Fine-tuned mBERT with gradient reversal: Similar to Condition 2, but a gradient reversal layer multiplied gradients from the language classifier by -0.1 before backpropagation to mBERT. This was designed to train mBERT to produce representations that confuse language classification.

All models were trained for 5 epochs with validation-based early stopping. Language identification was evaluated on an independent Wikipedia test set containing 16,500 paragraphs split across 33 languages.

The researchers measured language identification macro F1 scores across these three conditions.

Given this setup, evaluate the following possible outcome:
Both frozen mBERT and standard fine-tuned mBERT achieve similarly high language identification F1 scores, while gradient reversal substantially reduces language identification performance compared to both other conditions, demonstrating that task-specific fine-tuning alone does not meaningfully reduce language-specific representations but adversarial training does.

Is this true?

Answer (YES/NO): NO